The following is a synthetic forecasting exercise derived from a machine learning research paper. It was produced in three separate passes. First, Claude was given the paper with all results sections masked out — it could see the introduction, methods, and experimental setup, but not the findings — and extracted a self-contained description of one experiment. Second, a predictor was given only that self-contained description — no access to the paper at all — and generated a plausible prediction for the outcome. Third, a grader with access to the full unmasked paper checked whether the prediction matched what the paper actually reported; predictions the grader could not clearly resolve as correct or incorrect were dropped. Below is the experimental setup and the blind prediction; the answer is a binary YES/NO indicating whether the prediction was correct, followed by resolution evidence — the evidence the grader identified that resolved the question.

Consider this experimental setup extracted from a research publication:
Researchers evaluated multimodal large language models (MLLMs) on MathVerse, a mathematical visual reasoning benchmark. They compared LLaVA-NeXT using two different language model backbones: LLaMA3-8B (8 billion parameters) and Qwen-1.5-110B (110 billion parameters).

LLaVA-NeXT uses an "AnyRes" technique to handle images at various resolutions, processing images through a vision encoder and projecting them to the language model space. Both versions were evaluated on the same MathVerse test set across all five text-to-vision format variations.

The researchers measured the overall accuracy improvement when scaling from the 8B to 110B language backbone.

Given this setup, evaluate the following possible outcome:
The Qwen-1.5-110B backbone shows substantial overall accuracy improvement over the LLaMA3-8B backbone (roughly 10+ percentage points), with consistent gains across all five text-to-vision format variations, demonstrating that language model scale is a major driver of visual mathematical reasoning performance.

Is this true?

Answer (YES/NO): NO